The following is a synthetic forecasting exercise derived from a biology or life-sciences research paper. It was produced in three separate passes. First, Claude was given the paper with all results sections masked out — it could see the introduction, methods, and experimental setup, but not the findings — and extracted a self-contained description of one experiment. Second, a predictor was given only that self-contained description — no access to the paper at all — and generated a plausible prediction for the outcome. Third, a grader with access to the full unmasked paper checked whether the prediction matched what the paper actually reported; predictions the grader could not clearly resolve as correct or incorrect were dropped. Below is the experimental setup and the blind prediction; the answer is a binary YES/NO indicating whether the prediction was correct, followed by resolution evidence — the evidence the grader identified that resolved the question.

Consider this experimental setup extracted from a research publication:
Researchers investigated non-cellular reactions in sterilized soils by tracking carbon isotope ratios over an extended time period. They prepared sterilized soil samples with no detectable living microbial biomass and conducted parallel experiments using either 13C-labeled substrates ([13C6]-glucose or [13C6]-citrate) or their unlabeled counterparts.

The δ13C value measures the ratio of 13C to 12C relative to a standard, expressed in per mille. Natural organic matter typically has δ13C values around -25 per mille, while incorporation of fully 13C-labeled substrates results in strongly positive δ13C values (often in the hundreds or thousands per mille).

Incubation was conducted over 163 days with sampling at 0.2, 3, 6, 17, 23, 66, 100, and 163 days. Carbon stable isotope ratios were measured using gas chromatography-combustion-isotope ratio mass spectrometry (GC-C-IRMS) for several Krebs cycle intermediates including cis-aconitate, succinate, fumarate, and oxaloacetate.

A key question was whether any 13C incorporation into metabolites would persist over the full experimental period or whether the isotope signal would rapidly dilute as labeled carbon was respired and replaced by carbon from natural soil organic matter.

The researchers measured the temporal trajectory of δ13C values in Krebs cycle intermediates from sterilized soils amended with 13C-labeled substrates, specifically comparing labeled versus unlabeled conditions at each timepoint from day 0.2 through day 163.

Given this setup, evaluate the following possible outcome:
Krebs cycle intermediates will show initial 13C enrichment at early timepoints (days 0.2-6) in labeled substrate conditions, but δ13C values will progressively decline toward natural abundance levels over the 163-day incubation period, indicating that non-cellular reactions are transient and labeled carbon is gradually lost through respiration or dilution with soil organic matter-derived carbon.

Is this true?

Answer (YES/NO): NO